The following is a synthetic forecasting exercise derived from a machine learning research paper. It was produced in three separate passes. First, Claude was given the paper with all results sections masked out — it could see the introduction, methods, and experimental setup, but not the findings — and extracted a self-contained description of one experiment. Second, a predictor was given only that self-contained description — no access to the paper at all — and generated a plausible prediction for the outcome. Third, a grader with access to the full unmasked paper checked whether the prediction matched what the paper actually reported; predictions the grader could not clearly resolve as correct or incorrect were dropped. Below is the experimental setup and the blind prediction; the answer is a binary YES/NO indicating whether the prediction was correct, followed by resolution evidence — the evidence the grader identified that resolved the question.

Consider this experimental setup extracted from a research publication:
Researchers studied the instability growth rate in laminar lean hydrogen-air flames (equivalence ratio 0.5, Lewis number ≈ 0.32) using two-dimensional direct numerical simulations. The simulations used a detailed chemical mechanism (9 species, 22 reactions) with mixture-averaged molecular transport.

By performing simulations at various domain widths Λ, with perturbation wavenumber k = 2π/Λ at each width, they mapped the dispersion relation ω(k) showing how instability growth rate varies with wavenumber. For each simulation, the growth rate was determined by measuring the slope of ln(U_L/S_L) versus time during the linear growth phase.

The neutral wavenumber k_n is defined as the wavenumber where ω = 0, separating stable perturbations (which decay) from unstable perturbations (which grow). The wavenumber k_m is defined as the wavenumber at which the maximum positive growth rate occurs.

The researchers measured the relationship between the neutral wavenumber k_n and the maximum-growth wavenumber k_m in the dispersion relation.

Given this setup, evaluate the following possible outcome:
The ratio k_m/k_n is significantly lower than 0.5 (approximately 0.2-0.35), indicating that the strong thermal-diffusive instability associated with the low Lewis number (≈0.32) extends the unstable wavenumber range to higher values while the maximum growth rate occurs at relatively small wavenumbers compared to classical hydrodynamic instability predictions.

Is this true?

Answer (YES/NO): NO